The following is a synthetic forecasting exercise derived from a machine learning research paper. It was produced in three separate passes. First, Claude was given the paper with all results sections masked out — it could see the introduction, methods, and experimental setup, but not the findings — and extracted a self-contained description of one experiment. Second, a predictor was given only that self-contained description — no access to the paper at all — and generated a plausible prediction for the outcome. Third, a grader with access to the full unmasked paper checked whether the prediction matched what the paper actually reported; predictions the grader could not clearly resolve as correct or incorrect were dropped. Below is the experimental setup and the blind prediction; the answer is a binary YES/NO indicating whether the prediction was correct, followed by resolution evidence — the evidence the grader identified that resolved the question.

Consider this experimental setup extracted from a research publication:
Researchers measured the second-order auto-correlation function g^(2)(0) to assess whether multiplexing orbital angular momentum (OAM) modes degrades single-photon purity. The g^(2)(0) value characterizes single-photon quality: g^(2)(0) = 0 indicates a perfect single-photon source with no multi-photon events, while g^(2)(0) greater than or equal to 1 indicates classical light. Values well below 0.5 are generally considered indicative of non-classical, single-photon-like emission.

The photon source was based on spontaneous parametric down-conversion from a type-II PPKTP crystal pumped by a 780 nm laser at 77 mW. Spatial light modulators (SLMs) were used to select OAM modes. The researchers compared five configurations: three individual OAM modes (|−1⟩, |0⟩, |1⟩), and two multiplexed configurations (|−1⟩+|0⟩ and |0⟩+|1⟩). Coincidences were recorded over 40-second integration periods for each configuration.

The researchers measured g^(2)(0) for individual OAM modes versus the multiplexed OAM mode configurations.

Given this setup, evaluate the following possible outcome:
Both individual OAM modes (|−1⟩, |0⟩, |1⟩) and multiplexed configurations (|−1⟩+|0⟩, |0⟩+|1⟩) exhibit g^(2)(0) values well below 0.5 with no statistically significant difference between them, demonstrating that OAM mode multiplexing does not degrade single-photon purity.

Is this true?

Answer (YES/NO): YES